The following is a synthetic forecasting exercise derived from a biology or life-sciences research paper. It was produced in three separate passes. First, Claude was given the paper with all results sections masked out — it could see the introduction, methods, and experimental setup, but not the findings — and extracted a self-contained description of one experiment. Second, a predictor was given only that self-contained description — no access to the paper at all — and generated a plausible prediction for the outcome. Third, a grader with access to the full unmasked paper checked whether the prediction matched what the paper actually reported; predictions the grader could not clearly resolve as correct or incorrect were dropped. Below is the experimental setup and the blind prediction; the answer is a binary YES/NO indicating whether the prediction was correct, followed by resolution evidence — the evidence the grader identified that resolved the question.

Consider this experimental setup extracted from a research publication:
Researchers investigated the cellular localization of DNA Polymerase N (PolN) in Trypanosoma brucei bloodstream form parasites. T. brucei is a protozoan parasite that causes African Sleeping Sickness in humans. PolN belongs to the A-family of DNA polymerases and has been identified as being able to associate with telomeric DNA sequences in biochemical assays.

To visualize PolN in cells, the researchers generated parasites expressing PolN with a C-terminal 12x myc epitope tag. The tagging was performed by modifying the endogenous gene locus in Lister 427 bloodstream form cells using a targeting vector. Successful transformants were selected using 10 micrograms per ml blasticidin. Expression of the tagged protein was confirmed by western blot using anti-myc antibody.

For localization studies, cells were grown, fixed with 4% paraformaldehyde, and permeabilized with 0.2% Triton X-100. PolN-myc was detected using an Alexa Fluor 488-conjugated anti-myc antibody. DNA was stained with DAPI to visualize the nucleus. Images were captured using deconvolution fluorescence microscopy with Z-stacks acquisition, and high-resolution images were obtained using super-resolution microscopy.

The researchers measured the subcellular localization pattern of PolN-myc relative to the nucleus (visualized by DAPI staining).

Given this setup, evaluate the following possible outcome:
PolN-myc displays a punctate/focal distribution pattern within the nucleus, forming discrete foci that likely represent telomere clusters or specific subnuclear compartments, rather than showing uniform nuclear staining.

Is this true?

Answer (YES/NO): YES